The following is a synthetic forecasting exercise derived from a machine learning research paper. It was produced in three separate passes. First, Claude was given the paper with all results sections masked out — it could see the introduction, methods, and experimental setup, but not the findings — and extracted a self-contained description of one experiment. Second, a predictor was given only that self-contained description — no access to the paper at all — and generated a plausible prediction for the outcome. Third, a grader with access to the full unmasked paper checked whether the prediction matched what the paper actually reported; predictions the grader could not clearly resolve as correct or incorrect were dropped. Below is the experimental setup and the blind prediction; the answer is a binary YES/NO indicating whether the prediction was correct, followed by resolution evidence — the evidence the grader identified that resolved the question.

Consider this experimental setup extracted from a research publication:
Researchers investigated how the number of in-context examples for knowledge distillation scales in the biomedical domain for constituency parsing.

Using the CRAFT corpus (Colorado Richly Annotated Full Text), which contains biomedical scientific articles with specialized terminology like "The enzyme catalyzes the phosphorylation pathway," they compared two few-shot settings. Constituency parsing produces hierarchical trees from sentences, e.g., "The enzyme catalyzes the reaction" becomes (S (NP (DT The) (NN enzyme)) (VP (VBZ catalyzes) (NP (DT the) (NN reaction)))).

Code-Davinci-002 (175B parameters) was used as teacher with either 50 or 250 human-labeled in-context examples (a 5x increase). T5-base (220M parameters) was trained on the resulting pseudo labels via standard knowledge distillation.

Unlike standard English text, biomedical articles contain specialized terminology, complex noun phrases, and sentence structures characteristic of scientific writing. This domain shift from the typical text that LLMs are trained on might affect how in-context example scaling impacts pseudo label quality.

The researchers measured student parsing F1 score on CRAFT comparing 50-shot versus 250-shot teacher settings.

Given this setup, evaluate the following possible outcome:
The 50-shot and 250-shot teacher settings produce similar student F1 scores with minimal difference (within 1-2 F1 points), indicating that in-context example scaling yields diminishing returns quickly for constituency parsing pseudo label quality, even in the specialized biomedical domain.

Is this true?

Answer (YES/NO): YES